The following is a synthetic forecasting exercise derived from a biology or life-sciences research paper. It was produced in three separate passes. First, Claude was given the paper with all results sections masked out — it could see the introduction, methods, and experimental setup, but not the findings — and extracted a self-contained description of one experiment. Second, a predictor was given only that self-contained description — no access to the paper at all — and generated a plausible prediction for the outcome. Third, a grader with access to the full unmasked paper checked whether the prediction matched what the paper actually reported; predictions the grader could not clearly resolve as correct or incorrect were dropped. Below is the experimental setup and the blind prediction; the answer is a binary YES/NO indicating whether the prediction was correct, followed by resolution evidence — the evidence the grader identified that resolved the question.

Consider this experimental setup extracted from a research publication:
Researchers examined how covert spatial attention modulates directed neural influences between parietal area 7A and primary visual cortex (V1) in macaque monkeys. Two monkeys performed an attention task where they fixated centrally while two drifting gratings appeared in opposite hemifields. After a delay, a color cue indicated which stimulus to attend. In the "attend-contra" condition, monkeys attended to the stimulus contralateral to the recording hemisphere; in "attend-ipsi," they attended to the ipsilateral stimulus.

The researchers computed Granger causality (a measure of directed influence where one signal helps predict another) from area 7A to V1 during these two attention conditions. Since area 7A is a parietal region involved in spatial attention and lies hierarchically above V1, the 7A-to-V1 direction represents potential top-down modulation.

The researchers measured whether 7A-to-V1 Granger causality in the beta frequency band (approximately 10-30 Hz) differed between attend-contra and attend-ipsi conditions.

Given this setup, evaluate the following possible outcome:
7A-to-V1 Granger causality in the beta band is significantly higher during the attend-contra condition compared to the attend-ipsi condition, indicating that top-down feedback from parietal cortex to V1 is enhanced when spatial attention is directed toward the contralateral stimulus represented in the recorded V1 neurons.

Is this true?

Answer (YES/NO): YES